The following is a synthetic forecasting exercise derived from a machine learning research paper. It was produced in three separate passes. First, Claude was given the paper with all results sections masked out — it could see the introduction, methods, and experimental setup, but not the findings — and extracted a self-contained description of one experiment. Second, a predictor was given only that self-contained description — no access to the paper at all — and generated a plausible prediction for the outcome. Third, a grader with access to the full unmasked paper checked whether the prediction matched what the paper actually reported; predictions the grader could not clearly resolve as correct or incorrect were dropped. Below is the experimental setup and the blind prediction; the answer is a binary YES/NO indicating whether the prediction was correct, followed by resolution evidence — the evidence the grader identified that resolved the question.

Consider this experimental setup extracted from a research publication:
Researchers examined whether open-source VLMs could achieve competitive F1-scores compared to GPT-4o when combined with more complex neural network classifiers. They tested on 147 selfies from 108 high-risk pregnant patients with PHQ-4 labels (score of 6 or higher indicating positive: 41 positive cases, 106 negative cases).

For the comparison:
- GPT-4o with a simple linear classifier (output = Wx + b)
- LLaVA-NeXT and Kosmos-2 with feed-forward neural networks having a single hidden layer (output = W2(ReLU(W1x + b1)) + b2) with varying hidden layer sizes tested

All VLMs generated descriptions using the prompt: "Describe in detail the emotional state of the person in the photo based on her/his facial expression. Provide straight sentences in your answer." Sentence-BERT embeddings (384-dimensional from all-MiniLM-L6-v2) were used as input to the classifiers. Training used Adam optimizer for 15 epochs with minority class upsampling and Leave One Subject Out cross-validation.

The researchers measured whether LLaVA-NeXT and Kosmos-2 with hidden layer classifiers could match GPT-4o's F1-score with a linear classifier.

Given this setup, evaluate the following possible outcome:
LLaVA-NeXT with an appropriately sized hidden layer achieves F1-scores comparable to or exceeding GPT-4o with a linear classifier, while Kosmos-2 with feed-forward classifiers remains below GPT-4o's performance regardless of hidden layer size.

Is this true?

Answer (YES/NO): NO